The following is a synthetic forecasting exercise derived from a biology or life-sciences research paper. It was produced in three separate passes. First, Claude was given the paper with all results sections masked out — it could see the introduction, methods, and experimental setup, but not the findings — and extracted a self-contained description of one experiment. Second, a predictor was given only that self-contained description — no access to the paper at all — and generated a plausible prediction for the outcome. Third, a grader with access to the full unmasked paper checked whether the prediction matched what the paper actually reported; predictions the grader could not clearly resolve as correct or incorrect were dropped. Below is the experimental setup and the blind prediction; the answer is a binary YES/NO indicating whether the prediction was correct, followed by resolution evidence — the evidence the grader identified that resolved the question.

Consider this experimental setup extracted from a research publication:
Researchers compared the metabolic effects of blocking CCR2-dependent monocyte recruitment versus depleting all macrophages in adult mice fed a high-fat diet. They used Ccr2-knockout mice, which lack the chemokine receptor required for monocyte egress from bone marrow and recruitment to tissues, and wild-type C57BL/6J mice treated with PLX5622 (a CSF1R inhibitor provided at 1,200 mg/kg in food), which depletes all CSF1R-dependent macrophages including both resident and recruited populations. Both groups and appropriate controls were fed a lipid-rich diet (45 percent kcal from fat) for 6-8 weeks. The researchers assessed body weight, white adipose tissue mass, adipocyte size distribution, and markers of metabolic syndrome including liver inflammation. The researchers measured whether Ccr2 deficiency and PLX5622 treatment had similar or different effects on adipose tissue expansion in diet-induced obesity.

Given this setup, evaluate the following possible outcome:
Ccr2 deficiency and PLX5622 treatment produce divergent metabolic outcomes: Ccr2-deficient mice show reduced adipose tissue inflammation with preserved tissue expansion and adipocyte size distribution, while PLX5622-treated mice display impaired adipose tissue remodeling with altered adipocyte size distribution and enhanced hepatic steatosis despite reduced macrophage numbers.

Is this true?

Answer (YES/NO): NO